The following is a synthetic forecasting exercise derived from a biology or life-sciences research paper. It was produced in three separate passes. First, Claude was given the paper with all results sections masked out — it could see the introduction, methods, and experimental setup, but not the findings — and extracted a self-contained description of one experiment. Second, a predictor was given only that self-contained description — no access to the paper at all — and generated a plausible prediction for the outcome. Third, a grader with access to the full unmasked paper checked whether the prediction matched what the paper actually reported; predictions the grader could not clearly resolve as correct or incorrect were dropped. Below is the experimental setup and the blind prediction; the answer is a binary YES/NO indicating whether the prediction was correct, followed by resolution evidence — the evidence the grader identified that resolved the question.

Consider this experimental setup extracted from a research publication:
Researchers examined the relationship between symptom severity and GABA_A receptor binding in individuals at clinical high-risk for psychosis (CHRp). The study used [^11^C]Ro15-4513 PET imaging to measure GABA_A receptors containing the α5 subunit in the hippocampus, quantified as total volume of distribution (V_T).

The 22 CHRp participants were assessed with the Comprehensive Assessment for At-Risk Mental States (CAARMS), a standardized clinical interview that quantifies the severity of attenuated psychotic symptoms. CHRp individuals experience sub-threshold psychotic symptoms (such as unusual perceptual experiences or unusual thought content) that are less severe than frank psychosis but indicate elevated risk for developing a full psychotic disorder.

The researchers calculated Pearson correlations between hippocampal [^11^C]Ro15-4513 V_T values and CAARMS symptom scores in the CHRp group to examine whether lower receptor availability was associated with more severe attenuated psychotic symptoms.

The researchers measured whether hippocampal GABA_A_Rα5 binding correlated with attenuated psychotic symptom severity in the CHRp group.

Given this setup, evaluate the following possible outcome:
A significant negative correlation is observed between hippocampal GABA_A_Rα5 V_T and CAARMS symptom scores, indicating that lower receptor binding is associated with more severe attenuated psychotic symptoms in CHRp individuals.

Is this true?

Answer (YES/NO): NO